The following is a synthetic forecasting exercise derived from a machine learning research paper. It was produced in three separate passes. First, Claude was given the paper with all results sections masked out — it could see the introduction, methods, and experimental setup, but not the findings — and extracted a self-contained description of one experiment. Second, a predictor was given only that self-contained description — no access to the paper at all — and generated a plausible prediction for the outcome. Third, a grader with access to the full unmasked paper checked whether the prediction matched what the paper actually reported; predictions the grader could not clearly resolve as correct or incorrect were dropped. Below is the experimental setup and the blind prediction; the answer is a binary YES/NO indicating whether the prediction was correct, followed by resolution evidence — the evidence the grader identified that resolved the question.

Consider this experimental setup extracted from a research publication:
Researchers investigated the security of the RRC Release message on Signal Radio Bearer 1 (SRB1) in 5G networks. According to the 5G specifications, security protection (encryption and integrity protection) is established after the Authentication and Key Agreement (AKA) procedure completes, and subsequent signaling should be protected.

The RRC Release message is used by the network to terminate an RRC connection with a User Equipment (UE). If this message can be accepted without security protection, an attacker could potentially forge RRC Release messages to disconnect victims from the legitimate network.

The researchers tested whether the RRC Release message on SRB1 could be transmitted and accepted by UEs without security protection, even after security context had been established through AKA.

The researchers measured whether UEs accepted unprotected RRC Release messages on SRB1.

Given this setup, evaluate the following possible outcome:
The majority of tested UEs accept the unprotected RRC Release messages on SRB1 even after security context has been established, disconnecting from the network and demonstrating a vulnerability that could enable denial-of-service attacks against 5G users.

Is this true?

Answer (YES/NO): YES